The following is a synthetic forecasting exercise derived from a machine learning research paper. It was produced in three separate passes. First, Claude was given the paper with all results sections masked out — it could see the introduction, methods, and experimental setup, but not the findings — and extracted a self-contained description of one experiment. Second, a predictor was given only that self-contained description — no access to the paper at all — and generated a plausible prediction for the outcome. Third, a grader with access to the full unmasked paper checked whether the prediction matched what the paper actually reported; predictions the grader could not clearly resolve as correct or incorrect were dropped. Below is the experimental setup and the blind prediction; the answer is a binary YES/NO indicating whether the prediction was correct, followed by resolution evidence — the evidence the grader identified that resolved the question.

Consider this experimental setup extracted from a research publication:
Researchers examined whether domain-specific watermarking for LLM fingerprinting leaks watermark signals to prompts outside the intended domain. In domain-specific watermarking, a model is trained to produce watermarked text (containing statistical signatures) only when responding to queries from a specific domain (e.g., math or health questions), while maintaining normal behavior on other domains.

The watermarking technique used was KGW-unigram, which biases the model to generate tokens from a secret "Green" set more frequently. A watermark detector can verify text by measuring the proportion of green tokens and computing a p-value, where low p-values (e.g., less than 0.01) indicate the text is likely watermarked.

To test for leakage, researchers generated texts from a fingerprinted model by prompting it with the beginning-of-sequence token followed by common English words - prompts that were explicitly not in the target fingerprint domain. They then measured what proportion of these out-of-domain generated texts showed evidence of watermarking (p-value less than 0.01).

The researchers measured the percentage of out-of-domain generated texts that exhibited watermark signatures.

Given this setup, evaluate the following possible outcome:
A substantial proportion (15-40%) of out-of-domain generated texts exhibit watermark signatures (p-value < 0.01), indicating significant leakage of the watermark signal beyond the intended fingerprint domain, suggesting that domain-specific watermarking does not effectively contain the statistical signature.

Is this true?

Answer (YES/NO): YES